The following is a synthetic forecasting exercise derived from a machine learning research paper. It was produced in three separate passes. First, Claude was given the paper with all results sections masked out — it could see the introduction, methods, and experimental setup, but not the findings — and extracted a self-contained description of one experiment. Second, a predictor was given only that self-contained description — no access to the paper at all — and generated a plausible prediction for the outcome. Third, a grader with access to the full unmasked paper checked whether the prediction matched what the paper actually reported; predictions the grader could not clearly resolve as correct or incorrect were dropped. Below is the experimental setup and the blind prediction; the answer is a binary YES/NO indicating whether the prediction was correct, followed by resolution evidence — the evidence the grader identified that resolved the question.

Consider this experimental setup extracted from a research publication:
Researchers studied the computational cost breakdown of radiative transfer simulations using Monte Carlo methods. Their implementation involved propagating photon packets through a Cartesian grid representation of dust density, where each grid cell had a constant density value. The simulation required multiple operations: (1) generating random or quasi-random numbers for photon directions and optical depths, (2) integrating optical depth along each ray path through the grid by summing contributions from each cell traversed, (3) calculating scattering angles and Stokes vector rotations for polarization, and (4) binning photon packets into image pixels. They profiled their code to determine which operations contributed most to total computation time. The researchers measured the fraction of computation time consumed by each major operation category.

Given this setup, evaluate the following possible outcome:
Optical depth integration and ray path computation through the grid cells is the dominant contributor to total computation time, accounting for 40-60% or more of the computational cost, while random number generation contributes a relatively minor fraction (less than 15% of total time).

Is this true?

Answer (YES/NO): YES